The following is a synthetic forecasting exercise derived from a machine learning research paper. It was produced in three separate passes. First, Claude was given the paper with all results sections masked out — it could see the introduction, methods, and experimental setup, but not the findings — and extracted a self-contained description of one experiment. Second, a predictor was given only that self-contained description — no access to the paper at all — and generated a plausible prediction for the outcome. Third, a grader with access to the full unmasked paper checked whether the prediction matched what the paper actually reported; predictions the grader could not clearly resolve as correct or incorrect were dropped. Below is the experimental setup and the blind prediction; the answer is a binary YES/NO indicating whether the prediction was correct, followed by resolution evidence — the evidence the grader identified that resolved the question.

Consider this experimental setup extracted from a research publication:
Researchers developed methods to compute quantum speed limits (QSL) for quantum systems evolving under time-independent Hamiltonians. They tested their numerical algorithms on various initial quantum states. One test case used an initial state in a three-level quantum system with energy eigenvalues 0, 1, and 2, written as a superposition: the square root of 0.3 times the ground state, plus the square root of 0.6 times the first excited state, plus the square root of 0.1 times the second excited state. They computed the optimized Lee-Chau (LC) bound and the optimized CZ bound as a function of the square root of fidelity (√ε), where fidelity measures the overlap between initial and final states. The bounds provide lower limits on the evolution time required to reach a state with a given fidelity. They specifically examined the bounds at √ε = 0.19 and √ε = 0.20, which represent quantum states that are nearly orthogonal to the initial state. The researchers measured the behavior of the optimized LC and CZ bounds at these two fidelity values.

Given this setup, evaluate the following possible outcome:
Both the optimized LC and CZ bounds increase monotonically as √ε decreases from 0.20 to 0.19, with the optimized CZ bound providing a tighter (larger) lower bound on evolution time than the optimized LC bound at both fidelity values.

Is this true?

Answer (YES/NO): NO